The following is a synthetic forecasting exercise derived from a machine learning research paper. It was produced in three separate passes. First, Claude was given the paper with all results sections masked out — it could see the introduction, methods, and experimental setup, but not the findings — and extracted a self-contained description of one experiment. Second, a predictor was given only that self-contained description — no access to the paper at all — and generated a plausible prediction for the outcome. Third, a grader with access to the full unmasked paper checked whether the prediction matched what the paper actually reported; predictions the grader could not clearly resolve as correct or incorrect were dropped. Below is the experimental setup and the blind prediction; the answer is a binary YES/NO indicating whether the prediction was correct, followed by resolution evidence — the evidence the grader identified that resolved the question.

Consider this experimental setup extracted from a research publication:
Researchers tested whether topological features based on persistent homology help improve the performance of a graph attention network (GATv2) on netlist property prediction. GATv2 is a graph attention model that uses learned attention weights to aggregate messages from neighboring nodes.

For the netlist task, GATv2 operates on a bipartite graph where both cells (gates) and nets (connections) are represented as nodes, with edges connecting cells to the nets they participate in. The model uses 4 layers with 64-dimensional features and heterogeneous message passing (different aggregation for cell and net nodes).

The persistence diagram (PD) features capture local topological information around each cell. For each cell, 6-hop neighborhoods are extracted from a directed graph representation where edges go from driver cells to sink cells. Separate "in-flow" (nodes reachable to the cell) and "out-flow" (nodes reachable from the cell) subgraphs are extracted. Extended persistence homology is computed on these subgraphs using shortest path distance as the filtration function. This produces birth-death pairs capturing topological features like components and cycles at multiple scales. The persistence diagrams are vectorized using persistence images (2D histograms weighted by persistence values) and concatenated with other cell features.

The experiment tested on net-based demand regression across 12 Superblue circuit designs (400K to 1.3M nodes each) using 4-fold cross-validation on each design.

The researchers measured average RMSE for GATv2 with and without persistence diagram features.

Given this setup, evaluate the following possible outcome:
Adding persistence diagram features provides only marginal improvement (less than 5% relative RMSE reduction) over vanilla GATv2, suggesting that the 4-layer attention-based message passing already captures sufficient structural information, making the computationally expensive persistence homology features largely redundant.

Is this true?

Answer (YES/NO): NO